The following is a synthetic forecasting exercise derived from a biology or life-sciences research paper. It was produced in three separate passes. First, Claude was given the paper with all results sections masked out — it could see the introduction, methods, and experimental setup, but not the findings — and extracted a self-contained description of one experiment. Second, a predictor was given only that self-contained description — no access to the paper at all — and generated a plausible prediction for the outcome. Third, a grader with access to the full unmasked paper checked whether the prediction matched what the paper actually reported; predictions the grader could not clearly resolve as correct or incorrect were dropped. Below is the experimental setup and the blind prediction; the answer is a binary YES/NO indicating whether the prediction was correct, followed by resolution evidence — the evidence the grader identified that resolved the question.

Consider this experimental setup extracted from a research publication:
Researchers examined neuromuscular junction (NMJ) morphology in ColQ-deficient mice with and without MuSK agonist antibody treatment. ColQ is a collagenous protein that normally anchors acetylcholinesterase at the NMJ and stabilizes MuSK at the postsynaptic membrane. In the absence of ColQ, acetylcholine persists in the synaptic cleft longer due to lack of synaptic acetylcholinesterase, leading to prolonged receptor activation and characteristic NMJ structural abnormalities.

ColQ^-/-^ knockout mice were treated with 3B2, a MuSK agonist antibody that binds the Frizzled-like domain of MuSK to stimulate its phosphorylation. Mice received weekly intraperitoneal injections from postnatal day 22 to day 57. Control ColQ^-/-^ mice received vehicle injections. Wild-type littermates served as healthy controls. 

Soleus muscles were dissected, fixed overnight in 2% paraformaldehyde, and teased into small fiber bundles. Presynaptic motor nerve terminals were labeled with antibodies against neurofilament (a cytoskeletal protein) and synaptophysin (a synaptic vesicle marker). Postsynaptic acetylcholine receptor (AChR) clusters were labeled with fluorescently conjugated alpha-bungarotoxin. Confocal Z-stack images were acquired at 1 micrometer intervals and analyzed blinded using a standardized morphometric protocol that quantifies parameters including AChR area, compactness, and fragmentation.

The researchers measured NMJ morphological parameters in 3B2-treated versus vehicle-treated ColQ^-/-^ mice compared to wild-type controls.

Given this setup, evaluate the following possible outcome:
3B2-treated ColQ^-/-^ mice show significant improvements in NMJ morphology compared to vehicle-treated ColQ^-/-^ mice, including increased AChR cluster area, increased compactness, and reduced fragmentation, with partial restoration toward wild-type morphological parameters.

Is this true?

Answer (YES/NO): NO